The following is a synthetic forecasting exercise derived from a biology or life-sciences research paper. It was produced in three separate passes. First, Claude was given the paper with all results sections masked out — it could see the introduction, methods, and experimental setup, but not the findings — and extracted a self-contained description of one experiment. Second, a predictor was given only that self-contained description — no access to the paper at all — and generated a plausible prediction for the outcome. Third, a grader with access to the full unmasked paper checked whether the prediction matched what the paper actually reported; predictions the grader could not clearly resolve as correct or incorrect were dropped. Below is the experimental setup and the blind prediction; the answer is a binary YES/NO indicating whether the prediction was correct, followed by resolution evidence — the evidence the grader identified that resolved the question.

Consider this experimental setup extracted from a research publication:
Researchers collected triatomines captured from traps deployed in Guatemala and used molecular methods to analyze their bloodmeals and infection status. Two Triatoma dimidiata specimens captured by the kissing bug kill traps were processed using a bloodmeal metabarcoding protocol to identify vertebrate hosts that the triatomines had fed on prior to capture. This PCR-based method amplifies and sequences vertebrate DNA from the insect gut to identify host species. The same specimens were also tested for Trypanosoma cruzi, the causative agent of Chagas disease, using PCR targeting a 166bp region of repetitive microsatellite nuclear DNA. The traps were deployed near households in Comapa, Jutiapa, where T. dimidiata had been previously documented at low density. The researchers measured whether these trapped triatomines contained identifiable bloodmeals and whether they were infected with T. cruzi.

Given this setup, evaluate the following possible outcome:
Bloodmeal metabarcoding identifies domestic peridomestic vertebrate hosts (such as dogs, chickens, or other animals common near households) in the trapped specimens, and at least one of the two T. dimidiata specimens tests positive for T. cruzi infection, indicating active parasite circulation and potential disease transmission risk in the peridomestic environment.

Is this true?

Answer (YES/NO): YES